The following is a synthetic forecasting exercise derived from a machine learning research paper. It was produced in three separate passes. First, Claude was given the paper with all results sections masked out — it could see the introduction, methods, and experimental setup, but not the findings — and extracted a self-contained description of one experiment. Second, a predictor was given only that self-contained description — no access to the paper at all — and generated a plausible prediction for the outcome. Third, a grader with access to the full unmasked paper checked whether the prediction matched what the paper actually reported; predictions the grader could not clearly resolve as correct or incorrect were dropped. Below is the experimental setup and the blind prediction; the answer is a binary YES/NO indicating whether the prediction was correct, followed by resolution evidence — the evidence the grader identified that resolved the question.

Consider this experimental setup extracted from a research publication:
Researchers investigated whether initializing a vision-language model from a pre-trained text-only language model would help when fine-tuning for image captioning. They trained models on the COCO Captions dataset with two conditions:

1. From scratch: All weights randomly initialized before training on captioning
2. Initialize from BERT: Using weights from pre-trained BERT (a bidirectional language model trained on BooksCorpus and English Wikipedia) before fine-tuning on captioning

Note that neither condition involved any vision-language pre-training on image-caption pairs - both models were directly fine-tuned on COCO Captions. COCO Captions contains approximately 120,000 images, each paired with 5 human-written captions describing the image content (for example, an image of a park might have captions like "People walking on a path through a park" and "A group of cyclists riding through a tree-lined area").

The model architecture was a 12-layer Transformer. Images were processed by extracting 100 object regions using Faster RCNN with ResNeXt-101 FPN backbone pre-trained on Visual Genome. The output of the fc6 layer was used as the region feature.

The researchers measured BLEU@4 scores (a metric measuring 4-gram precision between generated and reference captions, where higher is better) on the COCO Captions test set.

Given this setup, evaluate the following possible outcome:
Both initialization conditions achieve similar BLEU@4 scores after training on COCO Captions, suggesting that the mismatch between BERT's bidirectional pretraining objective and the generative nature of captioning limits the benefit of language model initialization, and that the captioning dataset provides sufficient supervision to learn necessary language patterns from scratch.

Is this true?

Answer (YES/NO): YES